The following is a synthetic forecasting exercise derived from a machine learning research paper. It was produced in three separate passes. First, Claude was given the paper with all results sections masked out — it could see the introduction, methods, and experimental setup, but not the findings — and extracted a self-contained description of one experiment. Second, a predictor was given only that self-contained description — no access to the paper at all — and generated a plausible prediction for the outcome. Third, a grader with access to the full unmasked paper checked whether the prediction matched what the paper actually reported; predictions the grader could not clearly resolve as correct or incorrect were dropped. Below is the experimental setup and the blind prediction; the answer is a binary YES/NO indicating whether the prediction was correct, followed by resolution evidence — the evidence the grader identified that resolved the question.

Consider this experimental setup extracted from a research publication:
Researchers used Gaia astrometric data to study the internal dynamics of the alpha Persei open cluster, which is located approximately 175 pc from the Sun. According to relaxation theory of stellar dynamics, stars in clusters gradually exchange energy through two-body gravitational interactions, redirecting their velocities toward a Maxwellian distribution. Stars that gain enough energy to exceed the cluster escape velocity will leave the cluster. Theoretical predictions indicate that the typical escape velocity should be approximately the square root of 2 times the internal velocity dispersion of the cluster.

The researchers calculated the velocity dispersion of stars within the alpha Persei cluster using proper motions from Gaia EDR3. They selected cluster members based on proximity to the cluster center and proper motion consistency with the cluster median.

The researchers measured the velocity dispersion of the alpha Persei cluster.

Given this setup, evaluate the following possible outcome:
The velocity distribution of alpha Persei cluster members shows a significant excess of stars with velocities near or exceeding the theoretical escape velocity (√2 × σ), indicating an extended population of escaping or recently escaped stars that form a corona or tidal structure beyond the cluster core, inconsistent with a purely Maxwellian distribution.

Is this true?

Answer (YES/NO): NO